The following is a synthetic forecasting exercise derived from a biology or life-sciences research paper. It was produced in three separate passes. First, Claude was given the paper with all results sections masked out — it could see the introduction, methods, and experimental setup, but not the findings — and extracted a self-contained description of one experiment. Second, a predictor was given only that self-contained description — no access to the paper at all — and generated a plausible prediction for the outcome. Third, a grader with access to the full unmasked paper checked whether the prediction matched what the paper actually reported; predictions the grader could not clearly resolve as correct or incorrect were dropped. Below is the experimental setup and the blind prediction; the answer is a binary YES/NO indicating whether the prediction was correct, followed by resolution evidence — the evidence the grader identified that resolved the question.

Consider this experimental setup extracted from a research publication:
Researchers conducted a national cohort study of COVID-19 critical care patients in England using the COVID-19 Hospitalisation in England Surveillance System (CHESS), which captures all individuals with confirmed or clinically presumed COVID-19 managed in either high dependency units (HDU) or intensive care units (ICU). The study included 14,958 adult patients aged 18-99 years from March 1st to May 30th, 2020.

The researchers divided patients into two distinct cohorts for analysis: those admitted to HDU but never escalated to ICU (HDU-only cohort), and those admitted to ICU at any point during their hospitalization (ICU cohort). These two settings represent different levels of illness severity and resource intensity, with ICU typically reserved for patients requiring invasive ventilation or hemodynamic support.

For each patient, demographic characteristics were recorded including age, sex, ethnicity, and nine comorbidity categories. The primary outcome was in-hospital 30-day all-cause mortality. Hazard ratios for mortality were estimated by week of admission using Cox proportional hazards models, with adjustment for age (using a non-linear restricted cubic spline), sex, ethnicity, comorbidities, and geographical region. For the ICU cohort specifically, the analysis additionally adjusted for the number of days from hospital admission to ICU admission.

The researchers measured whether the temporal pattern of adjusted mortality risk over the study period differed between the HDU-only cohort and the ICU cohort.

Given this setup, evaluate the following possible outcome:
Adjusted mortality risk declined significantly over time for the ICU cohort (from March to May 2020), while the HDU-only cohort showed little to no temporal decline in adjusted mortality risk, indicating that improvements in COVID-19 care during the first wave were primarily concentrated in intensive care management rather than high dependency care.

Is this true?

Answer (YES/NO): NO